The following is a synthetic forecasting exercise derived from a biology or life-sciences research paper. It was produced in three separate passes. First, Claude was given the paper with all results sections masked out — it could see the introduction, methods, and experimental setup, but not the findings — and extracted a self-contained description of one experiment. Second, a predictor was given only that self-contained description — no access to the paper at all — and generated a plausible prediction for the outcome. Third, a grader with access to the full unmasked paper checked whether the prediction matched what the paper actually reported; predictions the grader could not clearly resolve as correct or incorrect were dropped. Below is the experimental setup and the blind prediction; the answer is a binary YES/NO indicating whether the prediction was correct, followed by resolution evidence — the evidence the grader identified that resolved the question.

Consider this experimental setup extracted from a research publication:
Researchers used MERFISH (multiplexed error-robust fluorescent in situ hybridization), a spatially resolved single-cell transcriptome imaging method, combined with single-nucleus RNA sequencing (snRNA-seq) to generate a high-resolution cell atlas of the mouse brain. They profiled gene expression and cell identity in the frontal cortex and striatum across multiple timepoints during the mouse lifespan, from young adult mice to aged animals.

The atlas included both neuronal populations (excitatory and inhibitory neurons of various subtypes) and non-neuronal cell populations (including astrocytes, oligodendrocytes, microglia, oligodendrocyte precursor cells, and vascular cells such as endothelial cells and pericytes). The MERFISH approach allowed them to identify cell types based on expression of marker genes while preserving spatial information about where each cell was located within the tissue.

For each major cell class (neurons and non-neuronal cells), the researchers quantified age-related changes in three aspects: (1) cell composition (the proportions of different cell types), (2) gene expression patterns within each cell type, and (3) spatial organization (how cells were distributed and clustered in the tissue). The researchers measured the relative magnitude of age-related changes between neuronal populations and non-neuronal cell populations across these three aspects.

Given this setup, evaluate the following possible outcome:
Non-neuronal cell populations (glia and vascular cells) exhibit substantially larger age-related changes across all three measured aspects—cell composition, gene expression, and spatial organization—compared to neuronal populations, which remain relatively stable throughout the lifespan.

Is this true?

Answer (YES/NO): YES